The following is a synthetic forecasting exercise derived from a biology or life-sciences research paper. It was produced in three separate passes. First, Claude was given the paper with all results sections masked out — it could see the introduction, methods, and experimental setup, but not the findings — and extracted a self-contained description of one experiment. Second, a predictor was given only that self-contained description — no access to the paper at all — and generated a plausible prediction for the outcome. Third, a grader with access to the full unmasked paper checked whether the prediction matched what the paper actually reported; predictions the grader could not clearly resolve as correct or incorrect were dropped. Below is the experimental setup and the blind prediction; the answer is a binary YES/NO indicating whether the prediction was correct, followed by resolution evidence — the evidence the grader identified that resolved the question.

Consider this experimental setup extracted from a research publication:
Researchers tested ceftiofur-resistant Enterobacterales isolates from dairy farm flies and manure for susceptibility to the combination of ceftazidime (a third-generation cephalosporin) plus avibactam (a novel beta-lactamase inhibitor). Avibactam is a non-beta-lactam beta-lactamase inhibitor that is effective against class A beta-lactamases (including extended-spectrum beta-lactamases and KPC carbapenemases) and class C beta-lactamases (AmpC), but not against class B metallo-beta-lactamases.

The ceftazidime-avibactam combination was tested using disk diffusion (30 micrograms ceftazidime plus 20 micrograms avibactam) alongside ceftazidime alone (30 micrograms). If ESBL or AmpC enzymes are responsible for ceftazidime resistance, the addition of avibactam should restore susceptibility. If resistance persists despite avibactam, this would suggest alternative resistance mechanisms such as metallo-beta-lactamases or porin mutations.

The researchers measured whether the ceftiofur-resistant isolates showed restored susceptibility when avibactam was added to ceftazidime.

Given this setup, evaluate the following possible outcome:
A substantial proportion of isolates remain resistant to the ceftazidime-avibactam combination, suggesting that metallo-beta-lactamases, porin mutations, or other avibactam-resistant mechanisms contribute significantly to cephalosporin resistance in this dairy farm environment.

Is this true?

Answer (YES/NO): NO